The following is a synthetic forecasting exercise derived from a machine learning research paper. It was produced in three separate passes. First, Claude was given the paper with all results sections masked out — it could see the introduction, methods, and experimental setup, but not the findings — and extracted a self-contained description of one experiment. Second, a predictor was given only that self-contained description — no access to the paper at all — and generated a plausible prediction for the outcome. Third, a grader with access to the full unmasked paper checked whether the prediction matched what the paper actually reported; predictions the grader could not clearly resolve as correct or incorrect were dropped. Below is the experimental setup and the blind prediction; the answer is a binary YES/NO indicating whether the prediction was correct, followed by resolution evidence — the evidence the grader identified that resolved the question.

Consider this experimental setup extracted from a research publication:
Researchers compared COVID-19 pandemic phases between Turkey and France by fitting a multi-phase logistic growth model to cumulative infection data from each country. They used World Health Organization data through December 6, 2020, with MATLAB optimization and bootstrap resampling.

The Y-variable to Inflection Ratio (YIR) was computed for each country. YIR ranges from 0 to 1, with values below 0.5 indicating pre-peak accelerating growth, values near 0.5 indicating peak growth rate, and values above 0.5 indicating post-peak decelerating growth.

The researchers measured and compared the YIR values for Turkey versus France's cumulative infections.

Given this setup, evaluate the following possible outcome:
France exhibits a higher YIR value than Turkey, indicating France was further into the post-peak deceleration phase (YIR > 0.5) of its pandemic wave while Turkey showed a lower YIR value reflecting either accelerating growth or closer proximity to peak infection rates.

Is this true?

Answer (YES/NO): YES